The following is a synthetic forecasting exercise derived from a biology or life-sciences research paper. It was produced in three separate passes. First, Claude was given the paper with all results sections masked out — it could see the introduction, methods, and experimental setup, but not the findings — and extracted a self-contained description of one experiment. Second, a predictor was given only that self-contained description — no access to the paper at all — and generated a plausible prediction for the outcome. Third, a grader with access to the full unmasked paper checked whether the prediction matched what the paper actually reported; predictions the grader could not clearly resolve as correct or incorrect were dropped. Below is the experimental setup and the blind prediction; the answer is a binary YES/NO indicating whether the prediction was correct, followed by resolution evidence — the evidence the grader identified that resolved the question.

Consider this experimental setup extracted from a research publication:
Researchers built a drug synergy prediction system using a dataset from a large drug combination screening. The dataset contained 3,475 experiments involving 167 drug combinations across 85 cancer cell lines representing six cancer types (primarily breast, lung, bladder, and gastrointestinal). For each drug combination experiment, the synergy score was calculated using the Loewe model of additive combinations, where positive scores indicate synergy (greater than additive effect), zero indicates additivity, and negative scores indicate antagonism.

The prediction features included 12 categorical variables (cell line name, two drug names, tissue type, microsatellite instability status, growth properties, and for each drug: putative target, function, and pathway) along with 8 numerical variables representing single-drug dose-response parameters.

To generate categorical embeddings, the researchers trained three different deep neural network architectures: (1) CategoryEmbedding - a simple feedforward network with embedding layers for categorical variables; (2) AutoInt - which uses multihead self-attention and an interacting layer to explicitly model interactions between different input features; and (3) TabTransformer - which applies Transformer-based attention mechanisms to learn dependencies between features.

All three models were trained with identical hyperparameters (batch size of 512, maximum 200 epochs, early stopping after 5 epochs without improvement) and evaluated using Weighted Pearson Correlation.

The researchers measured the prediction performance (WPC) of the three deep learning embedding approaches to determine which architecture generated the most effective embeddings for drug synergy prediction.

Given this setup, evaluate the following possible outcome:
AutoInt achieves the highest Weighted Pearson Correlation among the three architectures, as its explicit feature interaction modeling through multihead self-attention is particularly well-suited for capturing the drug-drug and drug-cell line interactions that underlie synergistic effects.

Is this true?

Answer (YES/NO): YES